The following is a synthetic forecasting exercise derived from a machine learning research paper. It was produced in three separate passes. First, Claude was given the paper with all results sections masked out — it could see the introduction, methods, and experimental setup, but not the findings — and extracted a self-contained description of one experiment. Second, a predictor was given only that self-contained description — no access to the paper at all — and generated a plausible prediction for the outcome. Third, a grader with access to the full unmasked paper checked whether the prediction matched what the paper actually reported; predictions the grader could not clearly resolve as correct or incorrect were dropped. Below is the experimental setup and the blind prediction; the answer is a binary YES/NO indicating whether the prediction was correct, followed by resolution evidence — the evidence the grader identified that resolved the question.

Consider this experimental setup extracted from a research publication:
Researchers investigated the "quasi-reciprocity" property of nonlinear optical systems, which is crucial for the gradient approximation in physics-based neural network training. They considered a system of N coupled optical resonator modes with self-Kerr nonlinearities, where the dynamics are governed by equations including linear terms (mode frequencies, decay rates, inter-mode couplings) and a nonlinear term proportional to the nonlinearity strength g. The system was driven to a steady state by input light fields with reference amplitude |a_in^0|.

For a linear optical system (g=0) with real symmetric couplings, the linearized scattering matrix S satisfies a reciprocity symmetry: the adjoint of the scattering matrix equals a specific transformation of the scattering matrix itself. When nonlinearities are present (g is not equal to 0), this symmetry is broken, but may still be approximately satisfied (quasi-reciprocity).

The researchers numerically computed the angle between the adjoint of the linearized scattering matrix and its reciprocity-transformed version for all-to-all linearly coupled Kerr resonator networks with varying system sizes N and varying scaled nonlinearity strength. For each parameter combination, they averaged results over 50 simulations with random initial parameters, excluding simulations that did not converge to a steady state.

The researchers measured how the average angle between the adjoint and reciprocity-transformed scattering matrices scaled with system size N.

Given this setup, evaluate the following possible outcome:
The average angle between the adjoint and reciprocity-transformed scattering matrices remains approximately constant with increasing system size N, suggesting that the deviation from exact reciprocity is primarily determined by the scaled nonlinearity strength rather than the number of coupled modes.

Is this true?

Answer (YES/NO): NO